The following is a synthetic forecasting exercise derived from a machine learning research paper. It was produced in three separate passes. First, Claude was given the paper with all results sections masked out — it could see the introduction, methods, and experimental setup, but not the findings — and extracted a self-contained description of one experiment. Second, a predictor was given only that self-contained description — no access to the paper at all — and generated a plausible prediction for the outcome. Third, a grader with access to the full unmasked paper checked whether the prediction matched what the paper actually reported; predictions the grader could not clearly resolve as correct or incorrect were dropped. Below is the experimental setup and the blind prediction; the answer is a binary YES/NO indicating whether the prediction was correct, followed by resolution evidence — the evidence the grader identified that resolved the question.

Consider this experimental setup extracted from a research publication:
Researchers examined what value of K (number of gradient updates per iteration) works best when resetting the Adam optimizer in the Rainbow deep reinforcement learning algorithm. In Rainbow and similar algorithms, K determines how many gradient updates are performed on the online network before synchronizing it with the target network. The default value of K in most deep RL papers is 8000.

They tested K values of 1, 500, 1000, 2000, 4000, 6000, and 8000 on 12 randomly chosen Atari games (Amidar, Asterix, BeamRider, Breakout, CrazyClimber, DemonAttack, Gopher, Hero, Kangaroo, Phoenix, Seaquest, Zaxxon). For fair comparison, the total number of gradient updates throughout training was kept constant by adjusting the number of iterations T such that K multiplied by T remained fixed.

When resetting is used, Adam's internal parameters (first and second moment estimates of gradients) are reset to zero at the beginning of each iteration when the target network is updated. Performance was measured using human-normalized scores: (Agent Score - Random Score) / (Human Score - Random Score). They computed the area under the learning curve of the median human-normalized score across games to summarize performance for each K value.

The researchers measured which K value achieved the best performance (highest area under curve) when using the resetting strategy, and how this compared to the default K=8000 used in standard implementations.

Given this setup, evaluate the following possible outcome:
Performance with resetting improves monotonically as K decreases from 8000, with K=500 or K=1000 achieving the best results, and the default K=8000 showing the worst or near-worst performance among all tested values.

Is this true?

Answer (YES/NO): NO